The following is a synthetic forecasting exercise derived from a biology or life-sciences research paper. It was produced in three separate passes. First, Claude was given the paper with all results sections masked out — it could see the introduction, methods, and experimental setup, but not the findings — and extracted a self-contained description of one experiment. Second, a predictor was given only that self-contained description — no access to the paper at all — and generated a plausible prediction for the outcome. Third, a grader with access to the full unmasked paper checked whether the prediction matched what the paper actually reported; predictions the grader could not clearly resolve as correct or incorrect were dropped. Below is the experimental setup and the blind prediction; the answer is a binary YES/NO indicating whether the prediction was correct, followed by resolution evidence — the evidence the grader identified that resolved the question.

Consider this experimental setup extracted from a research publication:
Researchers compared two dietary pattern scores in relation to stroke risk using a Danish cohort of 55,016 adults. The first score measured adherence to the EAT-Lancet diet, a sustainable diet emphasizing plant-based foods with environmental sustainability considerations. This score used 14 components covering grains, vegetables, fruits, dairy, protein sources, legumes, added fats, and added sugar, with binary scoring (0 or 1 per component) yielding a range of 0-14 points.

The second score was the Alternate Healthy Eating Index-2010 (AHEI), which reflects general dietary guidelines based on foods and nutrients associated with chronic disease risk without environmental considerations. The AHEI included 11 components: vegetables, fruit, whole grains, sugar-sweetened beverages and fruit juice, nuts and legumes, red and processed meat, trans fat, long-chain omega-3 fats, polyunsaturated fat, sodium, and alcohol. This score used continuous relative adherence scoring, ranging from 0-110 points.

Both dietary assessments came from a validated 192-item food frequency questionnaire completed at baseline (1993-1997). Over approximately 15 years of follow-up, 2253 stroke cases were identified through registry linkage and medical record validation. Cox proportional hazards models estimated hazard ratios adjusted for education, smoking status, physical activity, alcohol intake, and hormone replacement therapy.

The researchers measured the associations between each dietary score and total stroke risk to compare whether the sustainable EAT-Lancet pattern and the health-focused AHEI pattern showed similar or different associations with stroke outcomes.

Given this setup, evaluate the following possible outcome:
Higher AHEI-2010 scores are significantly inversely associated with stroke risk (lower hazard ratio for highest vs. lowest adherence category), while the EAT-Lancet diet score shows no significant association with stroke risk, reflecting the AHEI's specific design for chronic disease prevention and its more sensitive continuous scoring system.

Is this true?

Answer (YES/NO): YES